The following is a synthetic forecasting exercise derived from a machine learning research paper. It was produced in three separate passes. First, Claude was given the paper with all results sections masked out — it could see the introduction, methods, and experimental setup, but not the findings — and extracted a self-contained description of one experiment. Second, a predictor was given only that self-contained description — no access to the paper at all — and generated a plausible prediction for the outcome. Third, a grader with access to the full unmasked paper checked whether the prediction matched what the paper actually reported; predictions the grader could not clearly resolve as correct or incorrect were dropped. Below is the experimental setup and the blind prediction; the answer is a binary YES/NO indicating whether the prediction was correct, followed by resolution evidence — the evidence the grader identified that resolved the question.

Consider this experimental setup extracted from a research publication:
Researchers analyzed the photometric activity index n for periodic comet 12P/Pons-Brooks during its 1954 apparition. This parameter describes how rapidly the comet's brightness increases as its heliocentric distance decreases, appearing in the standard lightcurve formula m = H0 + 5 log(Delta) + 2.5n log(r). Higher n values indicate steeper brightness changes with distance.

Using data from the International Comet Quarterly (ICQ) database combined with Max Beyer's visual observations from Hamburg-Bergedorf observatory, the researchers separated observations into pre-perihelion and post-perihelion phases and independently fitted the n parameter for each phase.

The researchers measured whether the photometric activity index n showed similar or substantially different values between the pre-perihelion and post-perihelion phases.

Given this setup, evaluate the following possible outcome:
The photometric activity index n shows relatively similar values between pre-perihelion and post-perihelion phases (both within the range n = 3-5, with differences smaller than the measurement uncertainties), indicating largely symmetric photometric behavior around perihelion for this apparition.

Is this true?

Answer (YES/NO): NO